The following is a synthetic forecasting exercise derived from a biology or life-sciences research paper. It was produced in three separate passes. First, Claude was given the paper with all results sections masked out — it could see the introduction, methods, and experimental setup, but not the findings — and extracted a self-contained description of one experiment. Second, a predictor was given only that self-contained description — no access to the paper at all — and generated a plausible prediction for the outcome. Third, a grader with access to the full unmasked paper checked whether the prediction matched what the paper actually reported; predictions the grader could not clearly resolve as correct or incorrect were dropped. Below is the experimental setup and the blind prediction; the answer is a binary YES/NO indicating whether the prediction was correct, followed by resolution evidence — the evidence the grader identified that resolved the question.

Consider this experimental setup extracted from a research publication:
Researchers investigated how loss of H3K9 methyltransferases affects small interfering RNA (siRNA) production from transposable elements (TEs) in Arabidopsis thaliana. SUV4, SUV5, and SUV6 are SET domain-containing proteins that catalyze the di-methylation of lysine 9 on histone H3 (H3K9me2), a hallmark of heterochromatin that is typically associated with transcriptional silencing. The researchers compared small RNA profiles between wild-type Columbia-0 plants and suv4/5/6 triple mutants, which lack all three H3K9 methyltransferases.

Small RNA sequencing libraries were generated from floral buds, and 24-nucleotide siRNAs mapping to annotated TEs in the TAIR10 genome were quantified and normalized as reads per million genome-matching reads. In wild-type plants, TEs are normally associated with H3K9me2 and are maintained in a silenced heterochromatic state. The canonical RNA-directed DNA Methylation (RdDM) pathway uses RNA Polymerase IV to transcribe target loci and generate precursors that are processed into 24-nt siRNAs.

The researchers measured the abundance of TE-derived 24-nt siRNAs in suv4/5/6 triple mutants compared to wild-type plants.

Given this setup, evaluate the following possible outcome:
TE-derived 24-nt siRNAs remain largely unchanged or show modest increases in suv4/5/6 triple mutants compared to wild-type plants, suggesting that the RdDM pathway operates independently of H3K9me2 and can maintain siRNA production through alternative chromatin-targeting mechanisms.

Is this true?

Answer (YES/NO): YES